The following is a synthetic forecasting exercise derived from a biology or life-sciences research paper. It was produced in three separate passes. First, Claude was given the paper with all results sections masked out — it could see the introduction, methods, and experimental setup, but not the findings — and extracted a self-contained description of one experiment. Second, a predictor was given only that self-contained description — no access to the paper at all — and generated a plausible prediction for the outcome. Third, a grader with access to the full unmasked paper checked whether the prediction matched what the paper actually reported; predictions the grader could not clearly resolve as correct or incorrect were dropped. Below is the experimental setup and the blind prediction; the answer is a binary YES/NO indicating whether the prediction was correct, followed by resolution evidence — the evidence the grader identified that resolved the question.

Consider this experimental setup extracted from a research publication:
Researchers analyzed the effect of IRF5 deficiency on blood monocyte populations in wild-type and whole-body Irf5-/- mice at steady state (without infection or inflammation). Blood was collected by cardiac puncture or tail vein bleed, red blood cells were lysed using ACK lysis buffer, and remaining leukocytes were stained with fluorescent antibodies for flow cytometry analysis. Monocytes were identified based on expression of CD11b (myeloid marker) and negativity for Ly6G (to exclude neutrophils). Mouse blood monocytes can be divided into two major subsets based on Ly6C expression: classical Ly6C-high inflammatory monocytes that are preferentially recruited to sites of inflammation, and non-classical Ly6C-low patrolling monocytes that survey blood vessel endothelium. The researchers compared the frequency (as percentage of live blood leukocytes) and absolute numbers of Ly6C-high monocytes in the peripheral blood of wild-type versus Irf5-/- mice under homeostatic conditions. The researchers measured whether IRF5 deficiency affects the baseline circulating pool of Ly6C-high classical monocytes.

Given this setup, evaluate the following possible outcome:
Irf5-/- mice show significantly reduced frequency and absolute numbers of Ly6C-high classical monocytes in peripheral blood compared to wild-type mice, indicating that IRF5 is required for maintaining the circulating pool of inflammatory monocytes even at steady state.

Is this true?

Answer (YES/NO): NO